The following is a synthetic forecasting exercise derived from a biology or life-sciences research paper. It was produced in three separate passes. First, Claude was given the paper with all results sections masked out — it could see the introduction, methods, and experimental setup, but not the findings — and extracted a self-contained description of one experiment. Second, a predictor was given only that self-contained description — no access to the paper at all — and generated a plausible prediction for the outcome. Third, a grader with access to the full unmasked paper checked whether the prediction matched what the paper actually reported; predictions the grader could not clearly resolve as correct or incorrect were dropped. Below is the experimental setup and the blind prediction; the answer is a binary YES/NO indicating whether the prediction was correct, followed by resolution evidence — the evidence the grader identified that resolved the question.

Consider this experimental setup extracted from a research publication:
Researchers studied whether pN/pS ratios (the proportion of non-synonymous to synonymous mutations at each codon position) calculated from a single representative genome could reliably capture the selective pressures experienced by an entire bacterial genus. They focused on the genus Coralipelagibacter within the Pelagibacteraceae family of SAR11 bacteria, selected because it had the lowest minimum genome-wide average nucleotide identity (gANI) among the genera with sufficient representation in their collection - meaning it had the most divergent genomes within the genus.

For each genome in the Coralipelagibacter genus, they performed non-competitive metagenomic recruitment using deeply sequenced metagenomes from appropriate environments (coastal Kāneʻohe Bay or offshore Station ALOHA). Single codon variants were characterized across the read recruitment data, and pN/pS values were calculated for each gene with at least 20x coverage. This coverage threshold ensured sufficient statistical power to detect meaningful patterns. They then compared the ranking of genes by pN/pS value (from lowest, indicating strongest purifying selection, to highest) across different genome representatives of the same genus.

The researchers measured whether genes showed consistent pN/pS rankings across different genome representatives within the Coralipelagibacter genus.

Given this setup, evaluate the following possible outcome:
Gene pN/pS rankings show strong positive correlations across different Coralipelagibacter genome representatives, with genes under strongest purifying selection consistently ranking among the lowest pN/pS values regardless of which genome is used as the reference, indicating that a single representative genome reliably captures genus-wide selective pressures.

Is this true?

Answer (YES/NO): YES